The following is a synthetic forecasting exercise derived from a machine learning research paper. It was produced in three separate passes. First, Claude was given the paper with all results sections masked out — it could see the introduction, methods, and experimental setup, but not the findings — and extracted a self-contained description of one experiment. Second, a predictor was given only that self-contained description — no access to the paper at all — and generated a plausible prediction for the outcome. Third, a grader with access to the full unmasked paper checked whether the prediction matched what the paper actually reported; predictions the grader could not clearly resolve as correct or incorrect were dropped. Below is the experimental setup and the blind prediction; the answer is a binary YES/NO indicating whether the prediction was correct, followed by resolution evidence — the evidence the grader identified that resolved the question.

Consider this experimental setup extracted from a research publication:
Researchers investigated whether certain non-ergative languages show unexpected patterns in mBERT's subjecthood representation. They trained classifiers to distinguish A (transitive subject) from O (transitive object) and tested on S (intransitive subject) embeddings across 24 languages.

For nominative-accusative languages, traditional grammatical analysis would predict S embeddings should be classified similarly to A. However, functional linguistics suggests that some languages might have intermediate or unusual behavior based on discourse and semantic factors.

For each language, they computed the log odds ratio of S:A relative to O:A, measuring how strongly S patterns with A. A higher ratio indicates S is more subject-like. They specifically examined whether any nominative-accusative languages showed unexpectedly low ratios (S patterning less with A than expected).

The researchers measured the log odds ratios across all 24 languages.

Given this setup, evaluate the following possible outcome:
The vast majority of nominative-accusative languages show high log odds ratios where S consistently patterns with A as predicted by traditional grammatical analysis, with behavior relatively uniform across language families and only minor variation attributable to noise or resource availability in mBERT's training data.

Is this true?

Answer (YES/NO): NO